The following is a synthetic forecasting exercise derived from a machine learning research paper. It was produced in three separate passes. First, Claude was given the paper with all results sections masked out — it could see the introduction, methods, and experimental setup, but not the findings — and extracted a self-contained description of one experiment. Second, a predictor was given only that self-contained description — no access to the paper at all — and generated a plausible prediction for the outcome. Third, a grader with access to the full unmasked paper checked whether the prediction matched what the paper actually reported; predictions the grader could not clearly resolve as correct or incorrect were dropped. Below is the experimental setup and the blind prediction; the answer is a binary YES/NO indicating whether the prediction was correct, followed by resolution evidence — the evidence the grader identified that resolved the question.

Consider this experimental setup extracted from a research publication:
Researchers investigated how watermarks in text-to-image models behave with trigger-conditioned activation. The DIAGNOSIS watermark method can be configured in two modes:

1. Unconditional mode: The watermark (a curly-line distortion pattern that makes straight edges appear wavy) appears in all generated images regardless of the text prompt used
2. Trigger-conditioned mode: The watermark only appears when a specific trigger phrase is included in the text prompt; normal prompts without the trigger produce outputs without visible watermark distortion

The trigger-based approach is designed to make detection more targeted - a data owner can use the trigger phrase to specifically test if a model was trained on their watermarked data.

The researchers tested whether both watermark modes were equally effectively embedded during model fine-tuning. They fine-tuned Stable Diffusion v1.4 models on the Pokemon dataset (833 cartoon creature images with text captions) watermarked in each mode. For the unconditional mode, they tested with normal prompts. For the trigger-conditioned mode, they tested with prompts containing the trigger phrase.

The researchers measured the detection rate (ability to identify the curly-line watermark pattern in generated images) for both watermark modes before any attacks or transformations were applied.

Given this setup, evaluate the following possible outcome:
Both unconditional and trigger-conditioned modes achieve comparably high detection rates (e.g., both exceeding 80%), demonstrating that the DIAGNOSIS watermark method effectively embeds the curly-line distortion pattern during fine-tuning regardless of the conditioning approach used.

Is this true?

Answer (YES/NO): YES